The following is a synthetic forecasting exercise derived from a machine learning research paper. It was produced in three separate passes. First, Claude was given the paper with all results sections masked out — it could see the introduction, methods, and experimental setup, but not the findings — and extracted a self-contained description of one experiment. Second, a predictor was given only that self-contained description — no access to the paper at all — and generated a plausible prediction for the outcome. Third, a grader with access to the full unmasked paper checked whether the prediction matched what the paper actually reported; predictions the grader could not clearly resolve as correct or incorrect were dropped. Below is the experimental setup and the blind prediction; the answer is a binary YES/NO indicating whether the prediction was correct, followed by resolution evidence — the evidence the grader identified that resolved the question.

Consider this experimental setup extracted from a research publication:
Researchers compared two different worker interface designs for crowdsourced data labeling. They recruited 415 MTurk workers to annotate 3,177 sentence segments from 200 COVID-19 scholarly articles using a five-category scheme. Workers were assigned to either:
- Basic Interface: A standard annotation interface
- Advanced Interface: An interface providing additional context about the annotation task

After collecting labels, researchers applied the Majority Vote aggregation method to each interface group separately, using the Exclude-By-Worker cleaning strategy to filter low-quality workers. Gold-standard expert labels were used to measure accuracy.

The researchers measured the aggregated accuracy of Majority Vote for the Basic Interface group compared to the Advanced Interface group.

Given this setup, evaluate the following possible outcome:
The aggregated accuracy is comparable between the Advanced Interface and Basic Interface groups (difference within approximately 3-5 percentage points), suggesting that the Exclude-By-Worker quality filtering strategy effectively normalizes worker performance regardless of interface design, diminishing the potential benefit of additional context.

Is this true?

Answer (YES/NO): NO